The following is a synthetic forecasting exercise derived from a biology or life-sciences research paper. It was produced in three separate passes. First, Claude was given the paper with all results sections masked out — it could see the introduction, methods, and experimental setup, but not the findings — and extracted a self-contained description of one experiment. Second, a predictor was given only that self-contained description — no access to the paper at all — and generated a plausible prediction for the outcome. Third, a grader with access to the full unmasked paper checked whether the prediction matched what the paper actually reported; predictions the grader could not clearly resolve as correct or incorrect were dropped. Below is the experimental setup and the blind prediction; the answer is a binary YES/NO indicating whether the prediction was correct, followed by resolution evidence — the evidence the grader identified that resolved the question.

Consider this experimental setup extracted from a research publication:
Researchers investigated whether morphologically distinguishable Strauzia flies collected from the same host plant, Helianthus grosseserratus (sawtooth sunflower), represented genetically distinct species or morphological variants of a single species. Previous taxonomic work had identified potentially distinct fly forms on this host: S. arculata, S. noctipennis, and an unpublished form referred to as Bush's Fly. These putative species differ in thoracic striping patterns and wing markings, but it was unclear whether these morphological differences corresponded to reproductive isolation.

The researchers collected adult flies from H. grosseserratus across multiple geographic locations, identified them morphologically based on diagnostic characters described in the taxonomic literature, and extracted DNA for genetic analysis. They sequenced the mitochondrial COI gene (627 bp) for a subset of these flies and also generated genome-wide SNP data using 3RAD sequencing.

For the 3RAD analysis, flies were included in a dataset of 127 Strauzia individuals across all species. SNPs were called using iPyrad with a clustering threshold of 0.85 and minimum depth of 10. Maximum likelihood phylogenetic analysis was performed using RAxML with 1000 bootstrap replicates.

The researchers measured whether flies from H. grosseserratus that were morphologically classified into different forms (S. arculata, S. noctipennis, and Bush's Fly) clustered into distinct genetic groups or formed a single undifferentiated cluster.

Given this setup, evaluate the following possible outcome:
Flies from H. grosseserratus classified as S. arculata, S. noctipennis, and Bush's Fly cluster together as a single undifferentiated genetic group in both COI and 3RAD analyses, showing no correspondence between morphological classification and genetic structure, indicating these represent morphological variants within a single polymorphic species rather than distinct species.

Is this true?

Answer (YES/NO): NO